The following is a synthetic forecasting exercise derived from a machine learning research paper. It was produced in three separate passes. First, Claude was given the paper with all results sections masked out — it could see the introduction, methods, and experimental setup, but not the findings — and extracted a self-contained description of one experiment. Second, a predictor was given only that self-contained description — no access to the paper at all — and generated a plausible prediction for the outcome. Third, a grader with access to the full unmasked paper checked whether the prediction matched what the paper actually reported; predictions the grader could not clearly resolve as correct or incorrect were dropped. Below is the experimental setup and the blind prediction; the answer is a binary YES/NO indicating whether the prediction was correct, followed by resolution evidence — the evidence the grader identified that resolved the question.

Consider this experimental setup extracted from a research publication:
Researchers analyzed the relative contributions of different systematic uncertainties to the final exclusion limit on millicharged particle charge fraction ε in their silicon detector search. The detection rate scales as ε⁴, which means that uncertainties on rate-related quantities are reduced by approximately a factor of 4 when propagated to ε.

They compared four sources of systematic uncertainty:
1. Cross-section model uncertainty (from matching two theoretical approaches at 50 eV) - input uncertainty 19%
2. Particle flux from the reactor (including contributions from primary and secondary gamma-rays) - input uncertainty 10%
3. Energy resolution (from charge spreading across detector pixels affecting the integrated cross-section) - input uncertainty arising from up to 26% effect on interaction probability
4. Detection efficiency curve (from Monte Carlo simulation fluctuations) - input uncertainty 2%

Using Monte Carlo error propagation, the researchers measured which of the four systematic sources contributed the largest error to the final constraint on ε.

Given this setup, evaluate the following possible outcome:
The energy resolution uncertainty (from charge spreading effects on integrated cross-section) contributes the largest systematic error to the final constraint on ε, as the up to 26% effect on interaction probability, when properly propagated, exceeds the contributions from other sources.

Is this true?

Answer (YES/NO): YES